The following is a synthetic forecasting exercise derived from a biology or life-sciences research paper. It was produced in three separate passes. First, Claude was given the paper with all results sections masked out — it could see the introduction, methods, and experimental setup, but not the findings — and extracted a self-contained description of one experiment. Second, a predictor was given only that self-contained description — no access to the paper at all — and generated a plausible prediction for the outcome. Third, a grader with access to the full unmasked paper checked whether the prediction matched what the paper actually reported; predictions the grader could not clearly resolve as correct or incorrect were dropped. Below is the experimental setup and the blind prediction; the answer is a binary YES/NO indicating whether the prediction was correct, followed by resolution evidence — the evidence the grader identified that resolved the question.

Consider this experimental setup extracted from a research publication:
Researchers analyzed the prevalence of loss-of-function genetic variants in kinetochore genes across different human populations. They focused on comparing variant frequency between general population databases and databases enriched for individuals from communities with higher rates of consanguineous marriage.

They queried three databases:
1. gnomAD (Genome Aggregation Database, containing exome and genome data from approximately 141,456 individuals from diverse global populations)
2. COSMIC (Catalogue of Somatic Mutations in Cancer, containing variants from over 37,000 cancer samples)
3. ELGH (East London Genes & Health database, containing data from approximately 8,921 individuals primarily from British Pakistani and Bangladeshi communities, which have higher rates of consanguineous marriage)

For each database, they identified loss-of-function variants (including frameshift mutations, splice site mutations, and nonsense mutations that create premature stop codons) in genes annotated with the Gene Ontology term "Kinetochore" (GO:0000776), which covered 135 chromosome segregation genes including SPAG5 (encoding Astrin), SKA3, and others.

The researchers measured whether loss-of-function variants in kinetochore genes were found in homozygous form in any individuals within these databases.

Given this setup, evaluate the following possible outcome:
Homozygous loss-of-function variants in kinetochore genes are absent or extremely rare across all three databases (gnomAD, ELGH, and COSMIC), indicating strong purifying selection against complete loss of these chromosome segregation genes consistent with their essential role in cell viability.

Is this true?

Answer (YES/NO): YES